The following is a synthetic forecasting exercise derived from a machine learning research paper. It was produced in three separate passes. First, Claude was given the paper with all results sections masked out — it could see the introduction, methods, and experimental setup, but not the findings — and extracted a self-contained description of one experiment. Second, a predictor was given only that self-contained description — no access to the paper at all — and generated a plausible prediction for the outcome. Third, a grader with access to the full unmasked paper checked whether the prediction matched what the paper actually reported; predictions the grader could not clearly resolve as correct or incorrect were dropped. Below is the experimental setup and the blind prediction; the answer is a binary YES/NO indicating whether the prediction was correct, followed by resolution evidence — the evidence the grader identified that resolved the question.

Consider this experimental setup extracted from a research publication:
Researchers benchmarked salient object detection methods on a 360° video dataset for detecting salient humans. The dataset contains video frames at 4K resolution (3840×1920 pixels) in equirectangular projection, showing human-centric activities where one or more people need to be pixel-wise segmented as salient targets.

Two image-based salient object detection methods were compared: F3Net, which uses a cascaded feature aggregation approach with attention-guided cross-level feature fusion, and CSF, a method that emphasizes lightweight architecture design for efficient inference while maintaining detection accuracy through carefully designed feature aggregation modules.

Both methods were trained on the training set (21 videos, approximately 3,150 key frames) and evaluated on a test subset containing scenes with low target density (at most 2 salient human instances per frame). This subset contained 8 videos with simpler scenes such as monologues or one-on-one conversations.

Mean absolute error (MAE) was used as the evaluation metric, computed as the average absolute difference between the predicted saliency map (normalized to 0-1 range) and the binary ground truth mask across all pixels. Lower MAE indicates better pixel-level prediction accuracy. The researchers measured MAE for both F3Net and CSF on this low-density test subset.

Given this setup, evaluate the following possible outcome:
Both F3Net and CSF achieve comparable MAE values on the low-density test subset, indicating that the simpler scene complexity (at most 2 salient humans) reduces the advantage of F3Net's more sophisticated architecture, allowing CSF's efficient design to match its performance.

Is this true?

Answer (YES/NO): NO